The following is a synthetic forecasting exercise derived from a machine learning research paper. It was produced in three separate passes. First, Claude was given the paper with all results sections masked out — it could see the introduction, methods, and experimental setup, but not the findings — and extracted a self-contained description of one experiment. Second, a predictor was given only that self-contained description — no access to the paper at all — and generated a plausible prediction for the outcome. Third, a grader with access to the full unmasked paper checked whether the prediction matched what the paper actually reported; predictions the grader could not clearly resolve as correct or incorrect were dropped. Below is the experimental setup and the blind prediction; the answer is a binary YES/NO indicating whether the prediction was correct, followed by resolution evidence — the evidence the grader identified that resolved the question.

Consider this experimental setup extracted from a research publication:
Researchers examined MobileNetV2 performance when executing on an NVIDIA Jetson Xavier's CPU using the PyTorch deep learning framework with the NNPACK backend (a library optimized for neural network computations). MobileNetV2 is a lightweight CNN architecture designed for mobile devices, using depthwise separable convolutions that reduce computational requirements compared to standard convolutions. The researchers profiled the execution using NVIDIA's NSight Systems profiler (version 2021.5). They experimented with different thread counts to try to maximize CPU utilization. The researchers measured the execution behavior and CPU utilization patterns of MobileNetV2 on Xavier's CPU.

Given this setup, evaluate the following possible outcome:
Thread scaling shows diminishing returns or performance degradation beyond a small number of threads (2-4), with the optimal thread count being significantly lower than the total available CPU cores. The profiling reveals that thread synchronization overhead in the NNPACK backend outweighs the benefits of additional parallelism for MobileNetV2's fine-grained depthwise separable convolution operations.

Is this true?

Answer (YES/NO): NO